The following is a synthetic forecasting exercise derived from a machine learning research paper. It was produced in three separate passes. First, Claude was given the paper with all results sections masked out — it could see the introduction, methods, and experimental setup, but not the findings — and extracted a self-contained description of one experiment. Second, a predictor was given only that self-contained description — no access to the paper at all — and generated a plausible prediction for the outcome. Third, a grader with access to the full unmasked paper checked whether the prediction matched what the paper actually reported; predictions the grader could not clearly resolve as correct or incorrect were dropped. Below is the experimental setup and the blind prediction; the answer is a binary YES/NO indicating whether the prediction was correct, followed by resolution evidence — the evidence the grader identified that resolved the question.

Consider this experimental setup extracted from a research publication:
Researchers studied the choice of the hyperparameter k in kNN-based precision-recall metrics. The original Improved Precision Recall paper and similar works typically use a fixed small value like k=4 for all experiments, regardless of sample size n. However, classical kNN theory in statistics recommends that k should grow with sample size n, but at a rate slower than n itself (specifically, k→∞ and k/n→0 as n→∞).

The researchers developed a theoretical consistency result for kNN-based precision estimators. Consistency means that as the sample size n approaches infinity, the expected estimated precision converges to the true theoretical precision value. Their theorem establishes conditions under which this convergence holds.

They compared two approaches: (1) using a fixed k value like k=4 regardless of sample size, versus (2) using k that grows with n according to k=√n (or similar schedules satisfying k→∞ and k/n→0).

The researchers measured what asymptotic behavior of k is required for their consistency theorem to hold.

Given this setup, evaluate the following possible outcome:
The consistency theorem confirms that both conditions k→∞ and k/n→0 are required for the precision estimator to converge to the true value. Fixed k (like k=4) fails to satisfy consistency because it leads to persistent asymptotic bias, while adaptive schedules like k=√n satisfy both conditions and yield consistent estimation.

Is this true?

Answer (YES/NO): YES